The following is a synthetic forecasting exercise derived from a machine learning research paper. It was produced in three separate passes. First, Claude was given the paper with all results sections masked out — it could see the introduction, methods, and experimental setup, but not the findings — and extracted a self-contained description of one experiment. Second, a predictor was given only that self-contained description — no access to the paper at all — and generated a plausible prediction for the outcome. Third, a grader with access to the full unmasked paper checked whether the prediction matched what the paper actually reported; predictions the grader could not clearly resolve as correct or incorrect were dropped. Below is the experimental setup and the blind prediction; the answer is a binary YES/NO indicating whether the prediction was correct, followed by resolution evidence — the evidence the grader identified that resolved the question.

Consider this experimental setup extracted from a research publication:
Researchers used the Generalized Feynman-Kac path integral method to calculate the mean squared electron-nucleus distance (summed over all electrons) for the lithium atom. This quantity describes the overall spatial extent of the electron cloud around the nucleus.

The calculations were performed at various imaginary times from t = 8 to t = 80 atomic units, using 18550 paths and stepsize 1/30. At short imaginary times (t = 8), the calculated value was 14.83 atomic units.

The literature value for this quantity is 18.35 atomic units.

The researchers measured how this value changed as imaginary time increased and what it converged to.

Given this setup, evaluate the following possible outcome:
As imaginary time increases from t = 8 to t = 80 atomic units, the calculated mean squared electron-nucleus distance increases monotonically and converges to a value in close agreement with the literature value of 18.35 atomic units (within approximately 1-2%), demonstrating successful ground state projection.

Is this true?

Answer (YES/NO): NO